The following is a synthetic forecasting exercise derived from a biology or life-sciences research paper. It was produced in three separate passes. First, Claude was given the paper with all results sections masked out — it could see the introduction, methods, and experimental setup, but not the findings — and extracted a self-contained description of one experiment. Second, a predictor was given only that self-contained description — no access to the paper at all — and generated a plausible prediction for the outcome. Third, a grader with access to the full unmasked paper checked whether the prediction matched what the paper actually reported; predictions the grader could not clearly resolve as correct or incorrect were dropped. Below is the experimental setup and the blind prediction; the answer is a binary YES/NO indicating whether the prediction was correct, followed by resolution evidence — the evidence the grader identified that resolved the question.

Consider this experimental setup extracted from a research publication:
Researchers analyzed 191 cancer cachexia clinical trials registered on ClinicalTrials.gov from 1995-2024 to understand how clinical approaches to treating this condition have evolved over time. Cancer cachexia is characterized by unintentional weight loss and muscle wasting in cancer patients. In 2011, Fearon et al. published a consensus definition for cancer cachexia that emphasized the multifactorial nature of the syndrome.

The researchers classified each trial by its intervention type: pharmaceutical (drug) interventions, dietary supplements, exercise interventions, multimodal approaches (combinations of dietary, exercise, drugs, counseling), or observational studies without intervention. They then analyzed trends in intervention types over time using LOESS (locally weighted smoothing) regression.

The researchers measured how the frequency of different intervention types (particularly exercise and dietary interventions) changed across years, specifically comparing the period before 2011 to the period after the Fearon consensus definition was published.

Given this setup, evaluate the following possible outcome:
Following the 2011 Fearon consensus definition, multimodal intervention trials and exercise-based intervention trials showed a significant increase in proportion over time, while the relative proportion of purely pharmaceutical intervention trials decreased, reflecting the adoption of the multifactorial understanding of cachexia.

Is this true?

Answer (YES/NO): NO